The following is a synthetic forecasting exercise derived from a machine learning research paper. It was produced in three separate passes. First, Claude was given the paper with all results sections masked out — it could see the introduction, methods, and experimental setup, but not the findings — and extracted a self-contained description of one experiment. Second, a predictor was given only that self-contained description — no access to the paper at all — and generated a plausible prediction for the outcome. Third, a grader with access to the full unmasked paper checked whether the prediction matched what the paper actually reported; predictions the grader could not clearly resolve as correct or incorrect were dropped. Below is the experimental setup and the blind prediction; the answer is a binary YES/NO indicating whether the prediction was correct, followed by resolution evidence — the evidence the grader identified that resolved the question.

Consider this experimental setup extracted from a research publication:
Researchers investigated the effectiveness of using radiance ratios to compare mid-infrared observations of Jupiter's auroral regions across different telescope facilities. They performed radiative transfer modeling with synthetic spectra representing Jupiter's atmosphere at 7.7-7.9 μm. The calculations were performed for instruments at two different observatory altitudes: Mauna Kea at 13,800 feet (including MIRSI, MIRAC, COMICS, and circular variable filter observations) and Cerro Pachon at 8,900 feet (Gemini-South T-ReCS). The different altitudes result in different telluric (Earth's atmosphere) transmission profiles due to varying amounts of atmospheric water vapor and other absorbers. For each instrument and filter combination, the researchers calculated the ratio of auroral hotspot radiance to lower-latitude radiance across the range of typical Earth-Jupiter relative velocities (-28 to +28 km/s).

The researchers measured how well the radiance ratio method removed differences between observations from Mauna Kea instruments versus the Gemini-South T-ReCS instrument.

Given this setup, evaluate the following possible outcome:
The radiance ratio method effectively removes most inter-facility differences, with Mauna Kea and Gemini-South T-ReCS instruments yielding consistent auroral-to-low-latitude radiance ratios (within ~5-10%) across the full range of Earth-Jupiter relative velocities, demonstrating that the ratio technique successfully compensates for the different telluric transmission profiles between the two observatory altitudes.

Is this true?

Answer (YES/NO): YES